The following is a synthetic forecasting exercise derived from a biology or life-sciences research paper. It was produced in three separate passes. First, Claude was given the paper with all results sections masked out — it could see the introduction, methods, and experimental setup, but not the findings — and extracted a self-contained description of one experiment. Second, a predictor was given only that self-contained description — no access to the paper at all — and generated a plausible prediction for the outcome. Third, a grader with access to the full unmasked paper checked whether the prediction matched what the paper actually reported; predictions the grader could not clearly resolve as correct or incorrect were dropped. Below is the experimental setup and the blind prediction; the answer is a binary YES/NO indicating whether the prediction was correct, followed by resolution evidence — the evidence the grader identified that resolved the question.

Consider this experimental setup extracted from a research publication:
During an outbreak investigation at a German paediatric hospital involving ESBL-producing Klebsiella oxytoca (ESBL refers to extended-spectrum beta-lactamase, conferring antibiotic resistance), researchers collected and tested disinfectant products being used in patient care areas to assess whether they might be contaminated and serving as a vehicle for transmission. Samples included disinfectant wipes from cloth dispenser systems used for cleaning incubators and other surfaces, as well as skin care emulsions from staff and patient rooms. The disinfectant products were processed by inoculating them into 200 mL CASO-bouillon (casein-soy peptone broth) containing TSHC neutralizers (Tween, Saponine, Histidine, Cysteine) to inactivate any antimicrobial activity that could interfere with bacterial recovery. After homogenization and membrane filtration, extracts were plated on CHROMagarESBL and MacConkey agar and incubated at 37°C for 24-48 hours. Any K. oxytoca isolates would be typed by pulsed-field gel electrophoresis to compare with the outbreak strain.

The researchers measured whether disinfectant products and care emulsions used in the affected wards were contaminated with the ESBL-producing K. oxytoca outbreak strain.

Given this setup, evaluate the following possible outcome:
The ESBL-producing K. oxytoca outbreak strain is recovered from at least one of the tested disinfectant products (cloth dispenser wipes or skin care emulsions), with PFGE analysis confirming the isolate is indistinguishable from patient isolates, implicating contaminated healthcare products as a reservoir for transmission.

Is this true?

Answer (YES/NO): NO